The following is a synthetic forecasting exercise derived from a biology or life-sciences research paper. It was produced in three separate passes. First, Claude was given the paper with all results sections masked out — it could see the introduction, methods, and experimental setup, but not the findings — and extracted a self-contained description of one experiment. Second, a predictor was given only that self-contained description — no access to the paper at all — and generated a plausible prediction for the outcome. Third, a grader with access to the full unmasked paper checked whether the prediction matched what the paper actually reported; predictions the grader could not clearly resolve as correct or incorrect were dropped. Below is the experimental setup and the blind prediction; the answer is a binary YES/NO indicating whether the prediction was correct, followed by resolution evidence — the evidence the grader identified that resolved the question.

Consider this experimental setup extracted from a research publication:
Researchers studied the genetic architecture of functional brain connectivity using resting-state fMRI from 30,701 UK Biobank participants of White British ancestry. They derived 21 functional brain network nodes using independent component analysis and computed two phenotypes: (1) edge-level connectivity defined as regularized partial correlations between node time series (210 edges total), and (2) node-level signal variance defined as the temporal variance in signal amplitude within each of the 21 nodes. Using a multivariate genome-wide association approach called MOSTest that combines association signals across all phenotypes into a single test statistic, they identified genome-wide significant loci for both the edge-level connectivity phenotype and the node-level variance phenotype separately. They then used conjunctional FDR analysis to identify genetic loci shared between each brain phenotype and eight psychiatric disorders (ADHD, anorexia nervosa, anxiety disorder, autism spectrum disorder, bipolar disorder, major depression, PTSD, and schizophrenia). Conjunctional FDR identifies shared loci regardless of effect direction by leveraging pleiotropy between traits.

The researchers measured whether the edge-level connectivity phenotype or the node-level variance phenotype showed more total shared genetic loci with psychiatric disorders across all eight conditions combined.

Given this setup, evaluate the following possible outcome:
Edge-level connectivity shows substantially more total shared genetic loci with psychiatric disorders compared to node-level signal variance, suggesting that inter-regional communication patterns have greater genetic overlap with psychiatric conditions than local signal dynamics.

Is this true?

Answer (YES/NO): YES